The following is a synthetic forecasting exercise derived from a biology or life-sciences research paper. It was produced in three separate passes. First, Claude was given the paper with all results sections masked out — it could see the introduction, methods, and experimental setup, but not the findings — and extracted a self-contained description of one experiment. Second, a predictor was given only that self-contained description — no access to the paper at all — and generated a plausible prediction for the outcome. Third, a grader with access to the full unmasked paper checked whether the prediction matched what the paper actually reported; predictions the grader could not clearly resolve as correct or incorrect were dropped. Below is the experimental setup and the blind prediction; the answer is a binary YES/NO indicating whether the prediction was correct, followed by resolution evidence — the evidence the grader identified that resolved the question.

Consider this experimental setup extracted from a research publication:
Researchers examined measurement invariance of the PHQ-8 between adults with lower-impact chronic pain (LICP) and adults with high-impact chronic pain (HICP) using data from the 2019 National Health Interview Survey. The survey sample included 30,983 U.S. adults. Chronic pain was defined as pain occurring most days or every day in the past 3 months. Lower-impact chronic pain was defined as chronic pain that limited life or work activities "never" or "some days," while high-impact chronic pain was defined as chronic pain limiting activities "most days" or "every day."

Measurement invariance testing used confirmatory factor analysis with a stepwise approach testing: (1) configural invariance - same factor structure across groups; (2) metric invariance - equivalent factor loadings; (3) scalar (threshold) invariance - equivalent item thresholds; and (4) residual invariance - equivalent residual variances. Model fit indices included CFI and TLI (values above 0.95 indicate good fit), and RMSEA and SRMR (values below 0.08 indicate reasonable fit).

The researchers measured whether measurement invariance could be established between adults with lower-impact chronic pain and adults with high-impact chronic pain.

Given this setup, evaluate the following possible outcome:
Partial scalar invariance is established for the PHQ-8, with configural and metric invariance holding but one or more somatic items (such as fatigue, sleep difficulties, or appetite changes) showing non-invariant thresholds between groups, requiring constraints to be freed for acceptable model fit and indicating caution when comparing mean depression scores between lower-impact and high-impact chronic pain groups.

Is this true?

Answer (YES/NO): NO